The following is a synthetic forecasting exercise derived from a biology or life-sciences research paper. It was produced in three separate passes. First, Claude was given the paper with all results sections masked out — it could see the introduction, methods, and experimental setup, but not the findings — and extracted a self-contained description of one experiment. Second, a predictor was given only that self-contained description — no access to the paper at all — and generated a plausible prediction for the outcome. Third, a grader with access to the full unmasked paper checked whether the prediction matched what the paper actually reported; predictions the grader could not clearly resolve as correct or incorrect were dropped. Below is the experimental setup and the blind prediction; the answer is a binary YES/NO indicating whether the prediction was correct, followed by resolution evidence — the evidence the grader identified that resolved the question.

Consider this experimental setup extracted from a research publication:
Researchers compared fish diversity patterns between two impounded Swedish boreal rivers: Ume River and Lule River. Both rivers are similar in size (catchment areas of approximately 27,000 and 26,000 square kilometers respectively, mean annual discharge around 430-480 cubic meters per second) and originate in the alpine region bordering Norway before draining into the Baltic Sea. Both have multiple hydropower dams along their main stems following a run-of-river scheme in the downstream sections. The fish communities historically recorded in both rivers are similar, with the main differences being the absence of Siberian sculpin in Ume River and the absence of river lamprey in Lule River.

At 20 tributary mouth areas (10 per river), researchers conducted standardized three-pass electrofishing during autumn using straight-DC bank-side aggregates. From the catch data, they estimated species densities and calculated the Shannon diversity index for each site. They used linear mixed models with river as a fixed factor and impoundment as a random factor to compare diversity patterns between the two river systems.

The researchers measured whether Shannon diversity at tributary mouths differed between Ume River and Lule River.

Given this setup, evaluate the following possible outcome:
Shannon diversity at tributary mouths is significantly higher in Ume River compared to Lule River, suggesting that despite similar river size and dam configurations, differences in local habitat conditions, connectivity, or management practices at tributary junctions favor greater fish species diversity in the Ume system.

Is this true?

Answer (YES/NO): NO